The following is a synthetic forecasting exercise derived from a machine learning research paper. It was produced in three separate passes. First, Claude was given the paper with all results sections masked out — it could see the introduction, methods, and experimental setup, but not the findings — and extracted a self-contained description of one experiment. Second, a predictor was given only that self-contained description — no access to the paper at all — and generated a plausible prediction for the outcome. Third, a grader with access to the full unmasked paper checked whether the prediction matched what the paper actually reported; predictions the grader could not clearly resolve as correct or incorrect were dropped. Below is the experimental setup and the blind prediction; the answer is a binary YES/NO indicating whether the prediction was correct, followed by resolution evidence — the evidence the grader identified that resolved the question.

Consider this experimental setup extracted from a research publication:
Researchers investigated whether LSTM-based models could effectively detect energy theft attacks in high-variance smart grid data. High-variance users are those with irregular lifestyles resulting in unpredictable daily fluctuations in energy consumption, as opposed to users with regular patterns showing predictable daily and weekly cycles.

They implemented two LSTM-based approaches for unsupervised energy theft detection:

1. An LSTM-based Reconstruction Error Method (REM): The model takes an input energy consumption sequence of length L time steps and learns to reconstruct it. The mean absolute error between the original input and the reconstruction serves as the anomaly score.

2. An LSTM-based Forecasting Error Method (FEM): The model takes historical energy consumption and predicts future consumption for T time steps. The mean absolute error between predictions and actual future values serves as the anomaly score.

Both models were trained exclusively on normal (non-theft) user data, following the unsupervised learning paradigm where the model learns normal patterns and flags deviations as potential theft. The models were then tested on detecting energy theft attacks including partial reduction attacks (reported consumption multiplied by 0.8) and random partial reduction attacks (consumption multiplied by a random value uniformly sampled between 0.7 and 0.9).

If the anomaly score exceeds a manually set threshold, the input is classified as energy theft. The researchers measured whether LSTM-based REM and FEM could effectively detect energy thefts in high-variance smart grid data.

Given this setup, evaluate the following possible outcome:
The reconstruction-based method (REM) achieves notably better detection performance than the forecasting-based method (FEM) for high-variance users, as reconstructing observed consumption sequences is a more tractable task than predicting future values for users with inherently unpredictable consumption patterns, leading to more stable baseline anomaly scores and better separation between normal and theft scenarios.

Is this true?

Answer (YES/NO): NO